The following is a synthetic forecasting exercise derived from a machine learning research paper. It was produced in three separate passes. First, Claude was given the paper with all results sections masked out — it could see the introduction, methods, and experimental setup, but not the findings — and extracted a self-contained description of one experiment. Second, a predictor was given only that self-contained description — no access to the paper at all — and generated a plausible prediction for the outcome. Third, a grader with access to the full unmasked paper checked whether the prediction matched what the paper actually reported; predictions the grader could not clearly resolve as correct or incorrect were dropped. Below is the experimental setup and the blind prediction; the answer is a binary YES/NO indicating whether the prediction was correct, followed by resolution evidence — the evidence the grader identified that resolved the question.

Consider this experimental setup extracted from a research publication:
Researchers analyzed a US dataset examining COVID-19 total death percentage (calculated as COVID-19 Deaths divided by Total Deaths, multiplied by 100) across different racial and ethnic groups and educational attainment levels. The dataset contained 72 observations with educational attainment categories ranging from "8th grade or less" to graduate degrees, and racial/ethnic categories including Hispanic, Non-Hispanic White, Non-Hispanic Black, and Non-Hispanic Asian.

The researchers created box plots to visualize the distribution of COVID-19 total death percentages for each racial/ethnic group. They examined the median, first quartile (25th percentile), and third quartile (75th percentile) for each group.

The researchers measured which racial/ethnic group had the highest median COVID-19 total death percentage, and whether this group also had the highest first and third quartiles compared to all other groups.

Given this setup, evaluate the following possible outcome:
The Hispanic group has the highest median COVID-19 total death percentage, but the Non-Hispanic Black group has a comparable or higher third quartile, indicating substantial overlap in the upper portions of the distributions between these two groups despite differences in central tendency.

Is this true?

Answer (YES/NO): NO